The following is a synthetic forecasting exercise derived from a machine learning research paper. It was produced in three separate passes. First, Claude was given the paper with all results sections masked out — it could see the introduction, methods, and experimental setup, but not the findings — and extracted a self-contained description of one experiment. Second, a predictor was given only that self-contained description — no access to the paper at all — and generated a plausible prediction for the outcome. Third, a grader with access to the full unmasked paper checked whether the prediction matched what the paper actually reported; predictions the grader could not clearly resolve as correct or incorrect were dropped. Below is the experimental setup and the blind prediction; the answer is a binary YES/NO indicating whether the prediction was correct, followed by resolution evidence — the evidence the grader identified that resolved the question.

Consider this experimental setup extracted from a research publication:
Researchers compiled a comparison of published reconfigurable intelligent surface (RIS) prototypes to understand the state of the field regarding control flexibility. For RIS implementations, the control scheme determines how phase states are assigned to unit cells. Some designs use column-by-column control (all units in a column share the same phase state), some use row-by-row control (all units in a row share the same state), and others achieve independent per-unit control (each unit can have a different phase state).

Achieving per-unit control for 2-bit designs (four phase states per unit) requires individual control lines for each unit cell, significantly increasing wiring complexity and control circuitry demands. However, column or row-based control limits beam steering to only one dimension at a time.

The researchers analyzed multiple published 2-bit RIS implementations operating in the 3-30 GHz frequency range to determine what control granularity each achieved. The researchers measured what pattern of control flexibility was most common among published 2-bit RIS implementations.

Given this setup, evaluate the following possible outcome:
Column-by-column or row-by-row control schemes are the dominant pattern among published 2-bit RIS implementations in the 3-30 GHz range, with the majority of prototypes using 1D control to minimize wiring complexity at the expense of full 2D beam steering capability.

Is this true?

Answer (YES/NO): YES